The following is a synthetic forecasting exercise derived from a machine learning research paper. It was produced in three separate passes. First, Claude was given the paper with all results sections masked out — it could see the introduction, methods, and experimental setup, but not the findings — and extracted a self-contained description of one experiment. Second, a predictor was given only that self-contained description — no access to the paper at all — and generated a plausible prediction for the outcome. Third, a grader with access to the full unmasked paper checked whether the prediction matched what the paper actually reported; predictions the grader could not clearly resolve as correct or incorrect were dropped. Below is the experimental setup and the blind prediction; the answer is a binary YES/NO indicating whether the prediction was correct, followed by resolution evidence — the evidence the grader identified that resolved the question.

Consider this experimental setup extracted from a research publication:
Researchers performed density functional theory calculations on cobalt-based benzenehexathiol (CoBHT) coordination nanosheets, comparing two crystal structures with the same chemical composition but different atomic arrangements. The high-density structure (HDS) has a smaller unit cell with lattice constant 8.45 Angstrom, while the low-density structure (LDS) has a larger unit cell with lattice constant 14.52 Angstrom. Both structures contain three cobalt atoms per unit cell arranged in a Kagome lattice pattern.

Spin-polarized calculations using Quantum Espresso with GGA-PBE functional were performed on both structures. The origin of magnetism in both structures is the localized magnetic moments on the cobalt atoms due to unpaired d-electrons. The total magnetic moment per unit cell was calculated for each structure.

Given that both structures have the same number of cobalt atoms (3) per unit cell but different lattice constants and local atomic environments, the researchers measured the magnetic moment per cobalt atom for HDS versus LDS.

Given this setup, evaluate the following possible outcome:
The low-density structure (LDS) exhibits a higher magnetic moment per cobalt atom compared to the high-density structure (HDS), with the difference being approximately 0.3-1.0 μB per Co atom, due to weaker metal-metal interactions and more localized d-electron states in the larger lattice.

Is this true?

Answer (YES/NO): YES